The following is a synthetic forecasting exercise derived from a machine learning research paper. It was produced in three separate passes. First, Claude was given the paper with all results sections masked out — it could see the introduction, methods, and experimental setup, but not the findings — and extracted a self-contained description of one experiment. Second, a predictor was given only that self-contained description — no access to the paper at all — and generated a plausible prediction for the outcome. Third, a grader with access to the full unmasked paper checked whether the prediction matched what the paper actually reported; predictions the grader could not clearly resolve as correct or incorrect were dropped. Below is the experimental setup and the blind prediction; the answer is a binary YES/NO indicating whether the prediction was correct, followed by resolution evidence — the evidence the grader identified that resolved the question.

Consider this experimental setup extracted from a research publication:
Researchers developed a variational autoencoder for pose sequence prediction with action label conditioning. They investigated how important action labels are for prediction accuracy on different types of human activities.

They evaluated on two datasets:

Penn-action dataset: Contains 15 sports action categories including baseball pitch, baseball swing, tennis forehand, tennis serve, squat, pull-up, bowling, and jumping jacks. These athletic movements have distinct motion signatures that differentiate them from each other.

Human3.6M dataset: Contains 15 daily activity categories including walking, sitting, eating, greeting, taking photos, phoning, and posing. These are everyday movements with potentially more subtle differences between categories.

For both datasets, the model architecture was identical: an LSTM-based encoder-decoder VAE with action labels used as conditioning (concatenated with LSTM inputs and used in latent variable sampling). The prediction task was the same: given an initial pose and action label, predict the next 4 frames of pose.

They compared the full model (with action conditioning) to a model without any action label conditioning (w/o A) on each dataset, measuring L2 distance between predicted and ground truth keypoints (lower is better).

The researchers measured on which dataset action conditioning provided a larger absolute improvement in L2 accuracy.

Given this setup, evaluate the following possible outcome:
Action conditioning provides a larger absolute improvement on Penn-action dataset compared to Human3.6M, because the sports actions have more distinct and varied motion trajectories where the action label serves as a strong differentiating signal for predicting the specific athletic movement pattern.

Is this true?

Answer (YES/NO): YES